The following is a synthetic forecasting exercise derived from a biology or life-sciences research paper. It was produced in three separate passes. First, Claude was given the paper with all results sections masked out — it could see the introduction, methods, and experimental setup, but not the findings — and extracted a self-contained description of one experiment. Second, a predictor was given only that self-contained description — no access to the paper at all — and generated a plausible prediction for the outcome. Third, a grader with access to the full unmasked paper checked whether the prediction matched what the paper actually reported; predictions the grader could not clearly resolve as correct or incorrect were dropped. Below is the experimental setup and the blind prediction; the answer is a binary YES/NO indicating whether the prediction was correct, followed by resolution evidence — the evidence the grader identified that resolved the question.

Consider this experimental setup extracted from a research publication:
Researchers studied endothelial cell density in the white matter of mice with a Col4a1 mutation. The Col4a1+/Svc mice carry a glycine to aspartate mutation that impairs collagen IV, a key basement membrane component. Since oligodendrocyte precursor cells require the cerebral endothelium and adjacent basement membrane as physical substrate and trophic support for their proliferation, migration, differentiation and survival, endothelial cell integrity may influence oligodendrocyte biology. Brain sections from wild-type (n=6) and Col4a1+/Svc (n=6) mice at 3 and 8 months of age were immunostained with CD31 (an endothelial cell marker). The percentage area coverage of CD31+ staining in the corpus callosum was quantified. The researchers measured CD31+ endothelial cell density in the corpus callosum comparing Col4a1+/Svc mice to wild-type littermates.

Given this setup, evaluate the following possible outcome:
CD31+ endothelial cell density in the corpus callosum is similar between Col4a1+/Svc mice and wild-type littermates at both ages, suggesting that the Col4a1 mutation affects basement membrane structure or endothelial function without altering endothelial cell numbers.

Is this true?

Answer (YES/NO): NO